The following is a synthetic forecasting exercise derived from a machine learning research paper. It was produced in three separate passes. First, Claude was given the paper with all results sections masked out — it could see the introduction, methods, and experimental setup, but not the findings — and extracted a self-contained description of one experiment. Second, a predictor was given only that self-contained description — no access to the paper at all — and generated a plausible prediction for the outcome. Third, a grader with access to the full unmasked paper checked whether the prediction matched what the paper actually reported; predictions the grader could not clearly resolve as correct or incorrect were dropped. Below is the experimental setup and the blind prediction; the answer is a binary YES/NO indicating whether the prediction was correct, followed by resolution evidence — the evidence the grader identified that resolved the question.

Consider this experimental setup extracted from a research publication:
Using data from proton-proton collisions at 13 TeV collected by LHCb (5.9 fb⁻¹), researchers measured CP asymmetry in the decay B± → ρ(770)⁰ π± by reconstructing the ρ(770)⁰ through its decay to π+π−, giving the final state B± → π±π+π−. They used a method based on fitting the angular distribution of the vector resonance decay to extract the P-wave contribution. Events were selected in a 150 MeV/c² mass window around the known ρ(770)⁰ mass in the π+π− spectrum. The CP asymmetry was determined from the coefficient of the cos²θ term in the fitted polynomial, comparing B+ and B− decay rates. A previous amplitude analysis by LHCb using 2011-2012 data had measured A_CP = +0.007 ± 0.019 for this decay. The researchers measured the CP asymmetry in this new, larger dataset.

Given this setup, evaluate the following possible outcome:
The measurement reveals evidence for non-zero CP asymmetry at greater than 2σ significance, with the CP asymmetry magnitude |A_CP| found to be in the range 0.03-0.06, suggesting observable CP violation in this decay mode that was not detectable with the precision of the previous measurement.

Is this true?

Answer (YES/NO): NO